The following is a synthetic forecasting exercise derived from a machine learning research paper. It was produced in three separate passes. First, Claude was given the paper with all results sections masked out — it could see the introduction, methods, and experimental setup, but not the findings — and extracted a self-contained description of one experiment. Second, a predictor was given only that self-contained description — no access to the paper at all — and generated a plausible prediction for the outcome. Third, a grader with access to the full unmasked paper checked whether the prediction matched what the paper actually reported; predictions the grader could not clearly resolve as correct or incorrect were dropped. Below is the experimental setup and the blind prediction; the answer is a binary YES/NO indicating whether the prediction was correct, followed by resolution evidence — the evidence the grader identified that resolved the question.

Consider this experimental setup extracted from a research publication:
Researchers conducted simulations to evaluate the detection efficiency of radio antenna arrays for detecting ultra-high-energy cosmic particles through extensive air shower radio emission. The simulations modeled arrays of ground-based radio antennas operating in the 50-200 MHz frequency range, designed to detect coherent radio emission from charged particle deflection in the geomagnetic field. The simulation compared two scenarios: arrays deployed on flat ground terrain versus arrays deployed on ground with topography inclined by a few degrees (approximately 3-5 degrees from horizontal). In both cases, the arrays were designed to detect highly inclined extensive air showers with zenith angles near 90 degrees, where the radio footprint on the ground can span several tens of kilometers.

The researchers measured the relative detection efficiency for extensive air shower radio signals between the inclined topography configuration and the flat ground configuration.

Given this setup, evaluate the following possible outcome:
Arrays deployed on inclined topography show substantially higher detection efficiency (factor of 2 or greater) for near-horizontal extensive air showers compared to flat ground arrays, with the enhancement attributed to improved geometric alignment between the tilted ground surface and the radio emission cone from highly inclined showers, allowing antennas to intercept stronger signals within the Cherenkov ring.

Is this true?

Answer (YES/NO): YES